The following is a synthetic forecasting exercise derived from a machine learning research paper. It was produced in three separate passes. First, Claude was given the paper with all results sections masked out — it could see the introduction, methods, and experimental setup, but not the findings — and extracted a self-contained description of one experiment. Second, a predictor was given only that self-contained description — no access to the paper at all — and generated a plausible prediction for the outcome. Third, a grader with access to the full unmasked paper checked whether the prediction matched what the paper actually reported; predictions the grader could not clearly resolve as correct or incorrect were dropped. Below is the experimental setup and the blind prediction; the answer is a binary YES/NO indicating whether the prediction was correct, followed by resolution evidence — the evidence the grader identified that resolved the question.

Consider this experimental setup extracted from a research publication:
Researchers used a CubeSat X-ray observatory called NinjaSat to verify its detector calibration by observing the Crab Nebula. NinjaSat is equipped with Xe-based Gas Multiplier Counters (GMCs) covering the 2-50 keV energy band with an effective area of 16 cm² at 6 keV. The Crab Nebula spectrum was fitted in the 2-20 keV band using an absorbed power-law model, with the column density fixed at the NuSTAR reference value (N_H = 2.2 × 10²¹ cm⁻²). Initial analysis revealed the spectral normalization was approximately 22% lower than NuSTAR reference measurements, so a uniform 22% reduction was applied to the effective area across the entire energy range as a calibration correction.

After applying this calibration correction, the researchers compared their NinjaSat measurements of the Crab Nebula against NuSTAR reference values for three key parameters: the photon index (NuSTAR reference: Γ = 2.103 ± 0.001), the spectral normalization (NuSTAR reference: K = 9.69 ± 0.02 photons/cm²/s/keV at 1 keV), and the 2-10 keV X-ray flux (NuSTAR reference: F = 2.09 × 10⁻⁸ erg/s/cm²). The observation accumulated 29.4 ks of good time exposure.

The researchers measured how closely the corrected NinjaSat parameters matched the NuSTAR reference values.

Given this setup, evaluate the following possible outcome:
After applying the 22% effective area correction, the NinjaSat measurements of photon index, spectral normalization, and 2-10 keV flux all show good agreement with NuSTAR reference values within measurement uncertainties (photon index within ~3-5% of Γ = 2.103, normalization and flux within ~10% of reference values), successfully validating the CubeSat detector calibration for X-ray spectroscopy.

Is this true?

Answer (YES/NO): YES